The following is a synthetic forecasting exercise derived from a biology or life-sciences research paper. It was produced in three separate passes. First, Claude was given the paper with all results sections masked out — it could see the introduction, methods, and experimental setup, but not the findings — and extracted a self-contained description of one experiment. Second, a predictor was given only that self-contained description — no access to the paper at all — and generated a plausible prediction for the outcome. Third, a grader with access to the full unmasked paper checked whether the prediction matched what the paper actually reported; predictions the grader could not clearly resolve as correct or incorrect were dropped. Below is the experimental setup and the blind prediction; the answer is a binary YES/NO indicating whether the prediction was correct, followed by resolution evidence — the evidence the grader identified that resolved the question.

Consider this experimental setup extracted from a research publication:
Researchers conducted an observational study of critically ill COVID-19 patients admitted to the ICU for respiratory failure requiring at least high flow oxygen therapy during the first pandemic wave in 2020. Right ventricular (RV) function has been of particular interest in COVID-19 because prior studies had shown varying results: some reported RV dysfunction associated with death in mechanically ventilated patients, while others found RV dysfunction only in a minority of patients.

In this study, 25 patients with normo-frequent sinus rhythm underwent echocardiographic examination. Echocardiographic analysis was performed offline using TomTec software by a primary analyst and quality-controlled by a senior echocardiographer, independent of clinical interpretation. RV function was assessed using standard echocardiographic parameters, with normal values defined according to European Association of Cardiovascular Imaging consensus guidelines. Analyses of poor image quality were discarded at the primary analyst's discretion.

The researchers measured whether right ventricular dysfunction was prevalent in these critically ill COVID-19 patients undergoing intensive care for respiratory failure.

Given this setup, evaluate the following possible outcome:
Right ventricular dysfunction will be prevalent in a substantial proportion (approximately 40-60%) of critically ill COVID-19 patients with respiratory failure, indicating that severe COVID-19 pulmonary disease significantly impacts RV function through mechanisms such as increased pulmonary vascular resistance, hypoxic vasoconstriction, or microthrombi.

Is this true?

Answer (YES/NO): NO